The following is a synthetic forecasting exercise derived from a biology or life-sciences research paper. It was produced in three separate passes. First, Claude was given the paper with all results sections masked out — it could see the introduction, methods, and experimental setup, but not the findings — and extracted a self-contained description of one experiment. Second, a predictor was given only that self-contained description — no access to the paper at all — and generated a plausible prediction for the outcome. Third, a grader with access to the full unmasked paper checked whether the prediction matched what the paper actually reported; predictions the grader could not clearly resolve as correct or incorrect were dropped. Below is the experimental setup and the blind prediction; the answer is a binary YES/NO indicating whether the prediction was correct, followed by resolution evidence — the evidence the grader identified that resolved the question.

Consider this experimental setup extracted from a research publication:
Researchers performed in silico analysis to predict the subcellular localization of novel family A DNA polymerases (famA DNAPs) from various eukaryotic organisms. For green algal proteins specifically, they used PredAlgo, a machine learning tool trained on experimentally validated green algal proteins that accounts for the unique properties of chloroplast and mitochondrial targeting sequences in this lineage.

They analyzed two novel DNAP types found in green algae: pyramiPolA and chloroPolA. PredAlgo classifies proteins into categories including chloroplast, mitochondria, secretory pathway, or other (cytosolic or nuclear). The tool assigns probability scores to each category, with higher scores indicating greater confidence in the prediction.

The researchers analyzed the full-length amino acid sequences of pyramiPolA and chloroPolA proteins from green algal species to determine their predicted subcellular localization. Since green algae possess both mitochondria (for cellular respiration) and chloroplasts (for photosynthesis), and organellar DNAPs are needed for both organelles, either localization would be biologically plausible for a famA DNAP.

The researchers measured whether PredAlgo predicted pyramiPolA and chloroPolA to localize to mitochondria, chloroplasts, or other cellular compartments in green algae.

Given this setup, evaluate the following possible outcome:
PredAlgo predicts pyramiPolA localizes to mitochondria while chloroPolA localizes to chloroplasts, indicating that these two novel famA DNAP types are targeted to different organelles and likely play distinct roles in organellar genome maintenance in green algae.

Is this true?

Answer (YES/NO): NO